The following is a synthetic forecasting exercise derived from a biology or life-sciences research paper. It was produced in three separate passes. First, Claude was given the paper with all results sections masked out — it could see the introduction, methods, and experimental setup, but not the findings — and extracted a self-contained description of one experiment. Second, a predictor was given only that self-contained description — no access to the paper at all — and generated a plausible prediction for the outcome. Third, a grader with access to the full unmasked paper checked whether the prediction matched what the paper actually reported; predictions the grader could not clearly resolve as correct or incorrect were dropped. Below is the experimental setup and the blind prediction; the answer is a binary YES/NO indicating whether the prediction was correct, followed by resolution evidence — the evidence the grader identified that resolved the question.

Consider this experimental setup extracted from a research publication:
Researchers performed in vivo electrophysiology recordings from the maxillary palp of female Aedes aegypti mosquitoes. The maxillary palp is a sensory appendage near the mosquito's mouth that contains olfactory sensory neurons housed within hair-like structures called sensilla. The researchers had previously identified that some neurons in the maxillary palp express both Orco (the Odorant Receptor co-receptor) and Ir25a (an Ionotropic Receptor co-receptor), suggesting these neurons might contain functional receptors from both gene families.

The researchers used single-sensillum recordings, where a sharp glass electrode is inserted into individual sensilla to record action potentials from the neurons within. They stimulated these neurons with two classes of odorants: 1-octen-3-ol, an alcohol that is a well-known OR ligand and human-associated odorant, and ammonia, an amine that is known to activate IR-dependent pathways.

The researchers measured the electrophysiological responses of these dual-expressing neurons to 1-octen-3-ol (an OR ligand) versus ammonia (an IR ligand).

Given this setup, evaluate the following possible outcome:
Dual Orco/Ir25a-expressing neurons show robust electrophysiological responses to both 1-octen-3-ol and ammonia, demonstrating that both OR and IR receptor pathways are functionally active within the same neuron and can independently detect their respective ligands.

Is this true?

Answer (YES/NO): YES